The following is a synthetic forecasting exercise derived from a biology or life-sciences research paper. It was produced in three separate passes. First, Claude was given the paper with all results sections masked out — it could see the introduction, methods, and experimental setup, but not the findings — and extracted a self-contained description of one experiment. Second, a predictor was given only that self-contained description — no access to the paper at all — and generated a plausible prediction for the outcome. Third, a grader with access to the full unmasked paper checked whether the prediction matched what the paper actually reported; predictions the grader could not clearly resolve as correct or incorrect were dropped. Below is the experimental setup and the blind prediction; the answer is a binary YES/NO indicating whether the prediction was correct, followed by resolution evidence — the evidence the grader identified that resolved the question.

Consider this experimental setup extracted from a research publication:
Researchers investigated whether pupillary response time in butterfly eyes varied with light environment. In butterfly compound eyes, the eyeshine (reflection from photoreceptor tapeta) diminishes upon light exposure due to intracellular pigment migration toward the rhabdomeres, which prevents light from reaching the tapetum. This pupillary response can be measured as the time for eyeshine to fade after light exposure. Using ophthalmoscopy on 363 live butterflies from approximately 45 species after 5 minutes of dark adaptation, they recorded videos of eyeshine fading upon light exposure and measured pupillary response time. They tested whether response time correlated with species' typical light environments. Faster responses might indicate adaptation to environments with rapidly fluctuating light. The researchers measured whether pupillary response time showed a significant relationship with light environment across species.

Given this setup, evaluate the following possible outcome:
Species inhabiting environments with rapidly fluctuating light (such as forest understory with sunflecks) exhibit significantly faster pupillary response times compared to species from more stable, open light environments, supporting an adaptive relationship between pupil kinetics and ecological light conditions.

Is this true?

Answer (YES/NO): NO